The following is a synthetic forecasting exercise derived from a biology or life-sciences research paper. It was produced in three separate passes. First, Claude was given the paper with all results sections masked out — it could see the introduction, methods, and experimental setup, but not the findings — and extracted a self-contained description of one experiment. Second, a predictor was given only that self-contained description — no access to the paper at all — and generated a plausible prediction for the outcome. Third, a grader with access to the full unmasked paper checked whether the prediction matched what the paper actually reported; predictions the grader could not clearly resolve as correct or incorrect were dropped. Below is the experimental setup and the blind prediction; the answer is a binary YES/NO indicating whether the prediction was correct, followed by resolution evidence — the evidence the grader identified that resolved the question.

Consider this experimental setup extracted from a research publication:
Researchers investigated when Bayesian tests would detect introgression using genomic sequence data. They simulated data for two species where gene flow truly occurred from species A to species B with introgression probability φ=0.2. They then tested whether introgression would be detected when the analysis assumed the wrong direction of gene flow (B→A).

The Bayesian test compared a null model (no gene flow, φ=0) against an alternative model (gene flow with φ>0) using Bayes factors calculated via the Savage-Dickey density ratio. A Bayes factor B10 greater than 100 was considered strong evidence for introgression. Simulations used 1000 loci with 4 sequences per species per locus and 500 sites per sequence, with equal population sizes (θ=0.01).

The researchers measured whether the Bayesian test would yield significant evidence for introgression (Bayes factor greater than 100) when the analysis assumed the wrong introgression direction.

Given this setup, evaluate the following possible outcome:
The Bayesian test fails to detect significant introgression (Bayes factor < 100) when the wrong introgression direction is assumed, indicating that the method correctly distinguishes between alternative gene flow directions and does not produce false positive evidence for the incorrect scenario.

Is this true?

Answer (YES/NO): NO